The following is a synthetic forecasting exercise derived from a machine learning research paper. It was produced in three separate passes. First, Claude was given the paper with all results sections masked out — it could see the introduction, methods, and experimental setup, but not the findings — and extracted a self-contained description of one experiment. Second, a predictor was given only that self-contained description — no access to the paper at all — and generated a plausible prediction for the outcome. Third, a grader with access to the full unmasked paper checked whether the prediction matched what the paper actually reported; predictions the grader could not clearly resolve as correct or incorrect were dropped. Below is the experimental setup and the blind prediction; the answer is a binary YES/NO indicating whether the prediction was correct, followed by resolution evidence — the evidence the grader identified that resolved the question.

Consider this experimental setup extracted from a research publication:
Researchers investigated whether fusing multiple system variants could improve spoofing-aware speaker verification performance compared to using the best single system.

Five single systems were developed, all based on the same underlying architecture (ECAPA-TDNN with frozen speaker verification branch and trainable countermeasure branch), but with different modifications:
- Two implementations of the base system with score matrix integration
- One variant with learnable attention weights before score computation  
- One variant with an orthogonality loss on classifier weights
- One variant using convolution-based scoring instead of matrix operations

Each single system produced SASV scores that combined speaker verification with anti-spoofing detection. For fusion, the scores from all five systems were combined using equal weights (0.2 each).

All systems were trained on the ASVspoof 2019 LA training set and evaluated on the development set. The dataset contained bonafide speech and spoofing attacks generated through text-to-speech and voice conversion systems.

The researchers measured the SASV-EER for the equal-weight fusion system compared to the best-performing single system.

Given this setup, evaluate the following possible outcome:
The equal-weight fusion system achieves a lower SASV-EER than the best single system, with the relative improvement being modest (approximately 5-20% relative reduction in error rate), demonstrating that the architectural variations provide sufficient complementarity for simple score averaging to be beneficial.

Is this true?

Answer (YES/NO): YES